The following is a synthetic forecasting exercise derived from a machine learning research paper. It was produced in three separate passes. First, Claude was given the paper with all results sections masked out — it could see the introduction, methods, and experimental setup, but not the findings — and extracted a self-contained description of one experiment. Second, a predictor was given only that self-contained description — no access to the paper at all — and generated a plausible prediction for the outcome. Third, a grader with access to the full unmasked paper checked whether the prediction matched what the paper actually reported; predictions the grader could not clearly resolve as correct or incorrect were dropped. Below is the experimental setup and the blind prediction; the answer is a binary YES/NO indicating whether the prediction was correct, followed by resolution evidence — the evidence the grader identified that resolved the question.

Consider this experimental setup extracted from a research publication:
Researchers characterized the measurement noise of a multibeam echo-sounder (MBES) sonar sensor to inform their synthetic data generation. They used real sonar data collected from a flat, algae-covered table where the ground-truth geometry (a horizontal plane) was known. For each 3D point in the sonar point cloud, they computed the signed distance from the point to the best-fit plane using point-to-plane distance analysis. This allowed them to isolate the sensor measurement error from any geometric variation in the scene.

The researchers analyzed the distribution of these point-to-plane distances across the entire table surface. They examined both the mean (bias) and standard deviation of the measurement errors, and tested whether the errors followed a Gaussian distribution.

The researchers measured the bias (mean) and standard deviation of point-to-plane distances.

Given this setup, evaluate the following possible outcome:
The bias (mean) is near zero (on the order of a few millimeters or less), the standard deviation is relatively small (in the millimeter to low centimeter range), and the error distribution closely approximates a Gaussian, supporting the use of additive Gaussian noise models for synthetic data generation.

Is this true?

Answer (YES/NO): YES